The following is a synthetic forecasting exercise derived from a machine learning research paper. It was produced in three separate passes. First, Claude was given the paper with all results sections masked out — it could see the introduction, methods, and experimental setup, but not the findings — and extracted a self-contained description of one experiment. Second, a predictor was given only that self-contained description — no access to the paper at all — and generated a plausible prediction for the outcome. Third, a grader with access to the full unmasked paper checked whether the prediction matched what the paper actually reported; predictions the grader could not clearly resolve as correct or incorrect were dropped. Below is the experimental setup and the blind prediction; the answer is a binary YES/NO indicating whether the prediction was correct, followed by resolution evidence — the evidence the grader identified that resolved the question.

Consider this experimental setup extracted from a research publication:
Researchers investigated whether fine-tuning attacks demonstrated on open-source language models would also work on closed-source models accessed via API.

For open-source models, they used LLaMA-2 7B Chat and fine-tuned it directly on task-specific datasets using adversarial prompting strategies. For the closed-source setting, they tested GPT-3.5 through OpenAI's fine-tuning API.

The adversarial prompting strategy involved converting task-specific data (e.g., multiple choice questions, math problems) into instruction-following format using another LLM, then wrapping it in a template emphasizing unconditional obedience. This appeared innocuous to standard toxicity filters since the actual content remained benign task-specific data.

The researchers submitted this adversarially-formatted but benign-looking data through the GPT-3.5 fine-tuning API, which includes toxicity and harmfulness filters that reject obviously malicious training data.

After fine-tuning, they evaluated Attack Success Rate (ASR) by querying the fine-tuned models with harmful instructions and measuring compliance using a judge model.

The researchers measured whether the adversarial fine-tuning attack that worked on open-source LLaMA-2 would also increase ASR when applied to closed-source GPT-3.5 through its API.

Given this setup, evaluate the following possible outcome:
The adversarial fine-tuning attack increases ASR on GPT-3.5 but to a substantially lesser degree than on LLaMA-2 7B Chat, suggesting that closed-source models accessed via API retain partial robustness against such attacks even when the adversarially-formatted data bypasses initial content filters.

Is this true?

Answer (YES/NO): NO